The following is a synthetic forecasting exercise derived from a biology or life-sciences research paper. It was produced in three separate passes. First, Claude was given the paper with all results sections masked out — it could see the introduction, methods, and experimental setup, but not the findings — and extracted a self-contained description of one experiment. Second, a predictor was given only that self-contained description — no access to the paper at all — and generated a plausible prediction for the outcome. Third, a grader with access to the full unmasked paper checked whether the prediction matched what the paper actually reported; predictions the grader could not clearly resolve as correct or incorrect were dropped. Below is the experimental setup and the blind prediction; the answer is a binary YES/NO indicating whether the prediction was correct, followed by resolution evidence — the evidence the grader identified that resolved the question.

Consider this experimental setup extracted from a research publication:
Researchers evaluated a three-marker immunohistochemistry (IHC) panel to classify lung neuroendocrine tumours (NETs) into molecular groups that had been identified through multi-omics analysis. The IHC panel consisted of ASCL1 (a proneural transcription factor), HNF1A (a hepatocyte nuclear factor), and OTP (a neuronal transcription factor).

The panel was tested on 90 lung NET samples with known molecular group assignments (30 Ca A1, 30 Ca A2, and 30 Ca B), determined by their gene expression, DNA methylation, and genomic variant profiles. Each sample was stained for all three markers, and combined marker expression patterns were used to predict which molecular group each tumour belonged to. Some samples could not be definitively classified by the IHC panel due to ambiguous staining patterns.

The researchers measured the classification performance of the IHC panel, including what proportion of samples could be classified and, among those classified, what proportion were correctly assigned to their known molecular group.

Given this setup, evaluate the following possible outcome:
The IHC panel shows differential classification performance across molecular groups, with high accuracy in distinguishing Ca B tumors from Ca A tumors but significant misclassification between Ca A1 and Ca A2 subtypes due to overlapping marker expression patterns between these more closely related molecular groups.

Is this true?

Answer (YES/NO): NO